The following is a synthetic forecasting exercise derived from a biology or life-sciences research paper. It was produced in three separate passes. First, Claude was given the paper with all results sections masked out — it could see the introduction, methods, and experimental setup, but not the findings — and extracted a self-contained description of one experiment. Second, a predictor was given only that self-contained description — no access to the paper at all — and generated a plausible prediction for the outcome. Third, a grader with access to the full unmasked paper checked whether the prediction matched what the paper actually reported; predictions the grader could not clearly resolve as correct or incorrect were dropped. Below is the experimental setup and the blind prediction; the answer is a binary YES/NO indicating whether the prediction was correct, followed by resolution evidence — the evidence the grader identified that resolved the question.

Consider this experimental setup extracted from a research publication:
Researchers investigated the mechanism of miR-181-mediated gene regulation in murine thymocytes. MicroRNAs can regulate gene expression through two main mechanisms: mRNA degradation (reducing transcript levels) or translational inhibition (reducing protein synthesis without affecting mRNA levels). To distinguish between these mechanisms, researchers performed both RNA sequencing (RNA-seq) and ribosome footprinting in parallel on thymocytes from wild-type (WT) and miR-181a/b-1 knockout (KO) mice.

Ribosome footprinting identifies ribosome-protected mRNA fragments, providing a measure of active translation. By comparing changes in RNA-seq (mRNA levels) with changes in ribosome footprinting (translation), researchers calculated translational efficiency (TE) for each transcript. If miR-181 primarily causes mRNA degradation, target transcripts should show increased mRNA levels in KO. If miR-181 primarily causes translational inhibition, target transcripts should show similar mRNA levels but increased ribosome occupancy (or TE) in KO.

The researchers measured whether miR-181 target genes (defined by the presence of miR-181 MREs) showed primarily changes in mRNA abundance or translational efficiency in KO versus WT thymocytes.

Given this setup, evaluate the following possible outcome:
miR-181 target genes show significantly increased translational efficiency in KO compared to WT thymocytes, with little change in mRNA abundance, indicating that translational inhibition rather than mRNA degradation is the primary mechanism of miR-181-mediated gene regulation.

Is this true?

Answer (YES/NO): NO